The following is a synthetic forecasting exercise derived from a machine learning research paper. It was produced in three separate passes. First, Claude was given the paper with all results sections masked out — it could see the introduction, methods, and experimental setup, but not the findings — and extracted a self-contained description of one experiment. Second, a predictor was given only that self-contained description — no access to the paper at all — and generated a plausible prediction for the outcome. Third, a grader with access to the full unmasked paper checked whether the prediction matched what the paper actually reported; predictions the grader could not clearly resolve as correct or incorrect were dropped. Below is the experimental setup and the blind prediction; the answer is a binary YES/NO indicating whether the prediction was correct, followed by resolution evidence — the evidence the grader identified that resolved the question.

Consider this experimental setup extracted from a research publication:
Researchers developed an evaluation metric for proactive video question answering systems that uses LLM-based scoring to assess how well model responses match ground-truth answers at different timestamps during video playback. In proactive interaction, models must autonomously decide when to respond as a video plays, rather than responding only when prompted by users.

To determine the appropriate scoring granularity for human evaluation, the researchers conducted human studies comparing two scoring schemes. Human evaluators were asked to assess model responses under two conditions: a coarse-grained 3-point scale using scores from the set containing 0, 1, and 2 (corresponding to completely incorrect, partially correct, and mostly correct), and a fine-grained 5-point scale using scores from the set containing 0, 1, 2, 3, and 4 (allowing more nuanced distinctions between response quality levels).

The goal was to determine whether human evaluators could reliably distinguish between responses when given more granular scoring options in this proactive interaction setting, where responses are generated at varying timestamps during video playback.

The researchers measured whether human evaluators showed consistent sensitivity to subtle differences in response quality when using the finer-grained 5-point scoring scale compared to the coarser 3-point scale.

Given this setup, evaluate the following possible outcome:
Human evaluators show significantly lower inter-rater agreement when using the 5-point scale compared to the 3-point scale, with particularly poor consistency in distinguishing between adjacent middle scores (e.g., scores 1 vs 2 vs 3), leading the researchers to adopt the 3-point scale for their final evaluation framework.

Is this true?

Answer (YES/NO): NO